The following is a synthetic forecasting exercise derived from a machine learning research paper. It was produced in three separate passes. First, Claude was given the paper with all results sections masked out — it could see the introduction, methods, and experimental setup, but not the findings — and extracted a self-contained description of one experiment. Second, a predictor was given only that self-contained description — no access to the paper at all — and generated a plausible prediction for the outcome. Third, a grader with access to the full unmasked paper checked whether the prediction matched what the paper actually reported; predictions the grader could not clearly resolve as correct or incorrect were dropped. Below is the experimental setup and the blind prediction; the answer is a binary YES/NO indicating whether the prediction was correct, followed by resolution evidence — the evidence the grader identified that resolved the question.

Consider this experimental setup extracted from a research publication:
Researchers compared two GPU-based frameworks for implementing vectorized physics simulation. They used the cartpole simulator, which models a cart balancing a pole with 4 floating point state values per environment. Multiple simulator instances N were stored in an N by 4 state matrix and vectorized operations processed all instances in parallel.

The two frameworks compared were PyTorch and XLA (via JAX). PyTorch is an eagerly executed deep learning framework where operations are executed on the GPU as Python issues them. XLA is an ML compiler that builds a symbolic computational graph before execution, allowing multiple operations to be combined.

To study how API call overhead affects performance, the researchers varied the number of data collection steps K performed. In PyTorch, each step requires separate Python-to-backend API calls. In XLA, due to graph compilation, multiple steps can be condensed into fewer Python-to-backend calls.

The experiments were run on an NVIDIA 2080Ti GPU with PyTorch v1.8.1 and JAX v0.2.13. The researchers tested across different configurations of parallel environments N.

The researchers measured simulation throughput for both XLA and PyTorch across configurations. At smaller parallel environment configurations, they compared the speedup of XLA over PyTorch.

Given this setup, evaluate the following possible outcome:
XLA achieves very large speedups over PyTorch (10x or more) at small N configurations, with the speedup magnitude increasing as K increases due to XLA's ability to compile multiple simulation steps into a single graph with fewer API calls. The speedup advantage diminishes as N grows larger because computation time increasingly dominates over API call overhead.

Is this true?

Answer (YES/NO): YES